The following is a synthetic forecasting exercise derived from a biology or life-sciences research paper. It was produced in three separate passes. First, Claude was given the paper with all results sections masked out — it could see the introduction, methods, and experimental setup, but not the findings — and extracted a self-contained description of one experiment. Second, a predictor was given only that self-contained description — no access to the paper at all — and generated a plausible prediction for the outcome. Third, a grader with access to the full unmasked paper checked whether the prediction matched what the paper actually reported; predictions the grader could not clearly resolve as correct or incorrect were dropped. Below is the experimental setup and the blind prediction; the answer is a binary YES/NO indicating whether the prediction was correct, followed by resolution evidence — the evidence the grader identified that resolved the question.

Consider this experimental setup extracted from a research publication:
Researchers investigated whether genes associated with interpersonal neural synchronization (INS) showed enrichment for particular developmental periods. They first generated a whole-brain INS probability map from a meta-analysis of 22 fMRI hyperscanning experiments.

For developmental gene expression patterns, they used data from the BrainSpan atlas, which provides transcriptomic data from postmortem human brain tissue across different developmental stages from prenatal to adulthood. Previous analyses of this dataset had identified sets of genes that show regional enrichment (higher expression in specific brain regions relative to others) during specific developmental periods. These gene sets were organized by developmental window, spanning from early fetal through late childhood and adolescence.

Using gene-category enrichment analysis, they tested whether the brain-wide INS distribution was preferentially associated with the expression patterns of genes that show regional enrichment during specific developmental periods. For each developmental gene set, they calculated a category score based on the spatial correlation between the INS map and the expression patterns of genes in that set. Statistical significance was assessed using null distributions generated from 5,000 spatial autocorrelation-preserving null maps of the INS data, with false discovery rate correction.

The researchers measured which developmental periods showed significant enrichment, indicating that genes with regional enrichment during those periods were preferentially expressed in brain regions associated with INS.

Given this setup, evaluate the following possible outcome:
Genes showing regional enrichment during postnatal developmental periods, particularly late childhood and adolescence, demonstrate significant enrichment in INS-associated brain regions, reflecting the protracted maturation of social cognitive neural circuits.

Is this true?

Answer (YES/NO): NO